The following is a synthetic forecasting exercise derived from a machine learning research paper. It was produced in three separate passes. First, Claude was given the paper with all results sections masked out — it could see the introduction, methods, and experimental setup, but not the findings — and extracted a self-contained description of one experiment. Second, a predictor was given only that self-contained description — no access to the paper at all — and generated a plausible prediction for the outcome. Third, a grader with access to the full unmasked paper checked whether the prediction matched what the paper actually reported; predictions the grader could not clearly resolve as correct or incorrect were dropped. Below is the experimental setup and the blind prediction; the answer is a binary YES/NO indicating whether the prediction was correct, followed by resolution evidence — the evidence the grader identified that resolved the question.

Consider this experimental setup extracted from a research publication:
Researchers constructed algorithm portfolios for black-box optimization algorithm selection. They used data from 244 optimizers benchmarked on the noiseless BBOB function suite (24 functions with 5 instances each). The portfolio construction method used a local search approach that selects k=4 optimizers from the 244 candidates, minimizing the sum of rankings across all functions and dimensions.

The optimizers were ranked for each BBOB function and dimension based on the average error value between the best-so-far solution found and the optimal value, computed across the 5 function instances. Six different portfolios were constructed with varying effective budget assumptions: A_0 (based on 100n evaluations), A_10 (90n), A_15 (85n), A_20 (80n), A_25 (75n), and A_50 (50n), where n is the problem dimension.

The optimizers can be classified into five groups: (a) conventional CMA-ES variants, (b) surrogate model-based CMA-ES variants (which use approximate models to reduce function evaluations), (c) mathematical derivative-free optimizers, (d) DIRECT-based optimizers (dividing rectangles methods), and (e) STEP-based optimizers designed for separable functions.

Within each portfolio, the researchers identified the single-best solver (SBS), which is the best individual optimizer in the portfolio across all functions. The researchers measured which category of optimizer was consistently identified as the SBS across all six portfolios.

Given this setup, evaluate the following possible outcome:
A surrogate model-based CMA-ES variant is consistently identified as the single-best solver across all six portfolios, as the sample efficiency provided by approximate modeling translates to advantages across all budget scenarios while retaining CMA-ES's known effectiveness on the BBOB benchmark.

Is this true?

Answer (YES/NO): YES